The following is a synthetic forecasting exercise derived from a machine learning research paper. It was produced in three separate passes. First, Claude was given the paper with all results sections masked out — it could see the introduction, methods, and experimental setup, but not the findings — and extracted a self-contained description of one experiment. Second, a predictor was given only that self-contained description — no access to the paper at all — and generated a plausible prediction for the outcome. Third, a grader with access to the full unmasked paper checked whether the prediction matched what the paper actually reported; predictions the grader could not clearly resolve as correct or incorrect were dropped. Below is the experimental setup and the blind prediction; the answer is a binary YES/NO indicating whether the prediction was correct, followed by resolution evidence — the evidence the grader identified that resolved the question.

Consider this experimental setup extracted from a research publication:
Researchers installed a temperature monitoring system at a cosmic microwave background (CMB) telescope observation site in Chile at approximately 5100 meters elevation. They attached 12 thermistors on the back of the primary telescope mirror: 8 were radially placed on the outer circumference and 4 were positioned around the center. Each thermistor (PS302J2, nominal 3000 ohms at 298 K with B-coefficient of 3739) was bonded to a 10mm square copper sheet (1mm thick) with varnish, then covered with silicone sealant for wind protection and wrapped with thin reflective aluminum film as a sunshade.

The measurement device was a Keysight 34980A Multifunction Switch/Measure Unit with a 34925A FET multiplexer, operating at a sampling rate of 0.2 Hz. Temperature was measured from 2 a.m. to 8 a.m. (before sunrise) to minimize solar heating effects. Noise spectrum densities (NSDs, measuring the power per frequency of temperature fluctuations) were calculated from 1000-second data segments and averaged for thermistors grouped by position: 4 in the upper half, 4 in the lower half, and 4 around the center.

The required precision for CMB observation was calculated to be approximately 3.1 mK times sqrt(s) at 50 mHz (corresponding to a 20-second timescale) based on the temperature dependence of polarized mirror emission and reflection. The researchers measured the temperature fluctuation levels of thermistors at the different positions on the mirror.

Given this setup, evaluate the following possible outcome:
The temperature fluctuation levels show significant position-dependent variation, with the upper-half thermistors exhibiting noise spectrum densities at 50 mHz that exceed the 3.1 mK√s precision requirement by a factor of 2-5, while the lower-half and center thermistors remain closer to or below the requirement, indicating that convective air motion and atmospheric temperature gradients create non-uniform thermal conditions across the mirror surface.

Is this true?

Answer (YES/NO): NO